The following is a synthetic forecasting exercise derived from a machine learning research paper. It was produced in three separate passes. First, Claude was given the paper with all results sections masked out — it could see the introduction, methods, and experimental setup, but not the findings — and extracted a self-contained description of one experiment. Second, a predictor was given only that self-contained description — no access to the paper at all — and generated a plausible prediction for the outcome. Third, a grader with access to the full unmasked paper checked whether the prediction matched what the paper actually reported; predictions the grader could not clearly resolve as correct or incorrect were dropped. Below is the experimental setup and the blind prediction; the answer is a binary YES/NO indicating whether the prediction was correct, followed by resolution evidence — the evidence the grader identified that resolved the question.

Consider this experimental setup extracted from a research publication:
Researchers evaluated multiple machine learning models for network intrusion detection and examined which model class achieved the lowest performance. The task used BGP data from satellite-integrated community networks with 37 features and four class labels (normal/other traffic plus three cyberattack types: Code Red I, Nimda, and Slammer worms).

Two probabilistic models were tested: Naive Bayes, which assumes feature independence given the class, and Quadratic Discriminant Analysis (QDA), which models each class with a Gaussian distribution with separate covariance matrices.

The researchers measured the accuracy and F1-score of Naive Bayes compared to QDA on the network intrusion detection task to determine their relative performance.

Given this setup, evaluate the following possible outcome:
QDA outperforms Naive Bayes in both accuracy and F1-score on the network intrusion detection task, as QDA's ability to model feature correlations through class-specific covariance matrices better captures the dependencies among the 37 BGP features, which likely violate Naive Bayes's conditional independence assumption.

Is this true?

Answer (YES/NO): NO